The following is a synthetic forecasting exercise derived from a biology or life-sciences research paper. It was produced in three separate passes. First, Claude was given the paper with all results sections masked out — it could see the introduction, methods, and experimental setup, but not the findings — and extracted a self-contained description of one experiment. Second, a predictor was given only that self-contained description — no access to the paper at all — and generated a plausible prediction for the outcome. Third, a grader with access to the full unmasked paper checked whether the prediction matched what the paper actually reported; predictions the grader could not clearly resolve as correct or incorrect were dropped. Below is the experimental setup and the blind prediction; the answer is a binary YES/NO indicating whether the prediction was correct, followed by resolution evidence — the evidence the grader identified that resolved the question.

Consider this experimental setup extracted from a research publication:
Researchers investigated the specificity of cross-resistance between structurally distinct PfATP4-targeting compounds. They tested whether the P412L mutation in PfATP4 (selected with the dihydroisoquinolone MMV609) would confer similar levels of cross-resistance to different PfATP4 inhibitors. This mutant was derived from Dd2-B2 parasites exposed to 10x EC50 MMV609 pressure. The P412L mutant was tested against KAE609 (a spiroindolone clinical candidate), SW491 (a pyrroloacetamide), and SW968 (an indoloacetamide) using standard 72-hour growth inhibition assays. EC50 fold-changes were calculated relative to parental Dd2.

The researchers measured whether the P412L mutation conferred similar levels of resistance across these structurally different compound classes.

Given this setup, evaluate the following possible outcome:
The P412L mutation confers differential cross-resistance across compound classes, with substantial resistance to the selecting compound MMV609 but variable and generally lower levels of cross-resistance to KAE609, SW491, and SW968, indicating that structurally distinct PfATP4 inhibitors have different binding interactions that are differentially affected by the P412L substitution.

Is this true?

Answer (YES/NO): NO